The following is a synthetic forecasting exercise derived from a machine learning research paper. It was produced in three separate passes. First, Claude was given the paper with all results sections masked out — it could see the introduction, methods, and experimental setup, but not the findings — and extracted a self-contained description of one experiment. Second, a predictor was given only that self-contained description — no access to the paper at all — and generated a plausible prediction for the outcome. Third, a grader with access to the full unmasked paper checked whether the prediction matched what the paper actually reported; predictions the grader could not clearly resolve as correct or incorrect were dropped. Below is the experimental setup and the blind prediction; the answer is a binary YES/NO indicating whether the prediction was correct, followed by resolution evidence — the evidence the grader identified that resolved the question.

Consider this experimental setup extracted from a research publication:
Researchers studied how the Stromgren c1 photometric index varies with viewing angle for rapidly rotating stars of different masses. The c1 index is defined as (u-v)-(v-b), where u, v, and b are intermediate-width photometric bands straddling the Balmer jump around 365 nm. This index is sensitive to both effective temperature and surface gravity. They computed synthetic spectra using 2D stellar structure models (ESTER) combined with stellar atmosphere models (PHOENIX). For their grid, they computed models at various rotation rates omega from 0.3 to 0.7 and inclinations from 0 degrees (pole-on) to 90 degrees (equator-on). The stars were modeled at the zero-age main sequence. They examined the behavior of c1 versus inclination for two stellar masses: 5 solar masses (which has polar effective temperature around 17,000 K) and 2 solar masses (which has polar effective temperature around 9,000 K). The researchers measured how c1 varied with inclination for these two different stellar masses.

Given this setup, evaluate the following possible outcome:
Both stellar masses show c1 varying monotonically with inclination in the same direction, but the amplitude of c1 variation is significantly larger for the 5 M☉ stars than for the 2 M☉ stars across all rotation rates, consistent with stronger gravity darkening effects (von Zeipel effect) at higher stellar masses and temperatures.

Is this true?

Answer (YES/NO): NO